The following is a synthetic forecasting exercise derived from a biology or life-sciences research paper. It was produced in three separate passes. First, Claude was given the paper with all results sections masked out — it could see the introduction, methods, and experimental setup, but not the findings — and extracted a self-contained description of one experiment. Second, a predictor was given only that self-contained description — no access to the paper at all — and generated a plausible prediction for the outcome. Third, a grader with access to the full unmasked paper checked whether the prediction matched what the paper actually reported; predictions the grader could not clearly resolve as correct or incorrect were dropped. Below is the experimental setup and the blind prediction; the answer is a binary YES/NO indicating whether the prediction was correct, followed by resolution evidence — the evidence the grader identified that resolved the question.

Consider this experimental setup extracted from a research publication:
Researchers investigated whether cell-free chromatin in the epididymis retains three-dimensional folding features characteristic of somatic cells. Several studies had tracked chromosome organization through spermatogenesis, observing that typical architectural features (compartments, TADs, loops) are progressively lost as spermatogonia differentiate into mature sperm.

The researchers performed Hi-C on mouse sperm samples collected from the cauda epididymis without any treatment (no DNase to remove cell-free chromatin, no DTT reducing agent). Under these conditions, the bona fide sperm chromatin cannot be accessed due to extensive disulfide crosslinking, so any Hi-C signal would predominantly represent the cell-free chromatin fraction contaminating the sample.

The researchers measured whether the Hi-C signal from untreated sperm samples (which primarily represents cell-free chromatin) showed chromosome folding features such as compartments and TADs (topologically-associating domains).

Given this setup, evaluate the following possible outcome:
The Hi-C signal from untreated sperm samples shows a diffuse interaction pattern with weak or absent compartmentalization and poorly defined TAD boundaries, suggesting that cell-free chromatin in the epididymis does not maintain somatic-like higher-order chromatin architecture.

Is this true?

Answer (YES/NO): NO